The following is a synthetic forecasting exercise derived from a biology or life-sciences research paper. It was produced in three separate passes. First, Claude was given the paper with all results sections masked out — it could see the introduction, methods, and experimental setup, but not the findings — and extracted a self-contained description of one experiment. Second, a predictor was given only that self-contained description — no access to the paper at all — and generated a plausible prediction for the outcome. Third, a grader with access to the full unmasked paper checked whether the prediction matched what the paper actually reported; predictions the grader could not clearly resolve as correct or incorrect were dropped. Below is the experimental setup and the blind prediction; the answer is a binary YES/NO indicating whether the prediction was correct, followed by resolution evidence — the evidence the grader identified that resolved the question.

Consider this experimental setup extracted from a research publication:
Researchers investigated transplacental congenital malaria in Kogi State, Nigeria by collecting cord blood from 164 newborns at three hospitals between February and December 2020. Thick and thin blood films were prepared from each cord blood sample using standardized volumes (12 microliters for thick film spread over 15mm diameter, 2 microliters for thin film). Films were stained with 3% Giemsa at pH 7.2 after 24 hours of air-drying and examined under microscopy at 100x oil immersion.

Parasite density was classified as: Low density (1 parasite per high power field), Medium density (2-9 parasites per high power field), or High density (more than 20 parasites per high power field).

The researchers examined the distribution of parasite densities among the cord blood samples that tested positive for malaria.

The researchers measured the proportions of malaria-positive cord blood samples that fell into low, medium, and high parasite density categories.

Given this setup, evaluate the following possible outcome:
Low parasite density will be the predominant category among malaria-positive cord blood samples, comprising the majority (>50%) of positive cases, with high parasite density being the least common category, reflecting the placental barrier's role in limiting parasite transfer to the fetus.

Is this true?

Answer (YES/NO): YES